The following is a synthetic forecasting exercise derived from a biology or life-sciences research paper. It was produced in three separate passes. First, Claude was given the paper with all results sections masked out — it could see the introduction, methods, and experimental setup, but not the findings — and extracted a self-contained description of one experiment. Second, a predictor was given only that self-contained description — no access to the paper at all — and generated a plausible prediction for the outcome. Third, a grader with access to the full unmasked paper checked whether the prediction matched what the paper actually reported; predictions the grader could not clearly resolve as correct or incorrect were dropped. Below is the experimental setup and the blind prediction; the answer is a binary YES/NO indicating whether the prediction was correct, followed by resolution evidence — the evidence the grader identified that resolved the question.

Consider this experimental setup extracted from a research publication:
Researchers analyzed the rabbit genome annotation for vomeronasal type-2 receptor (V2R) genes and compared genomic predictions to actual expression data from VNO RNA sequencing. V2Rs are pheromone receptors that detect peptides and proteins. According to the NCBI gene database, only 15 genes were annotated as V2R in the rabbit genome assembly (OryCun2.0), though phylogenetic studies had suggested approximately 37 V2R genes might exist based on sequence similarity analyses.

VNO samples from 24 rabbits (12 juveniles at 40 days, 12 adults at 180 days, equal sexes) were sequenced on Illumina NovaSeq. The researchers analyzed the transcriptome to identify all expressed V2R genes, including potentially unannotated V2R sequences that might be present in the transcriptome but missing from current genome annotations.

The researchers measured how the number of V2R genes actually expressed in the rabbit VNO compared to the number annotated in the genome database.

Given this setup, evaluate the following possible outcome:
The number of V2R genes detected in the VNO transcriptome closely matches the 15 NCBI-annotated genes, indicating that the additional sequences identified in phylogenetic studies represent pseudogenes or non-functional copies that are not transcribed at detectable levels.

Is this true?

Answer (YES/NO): NO